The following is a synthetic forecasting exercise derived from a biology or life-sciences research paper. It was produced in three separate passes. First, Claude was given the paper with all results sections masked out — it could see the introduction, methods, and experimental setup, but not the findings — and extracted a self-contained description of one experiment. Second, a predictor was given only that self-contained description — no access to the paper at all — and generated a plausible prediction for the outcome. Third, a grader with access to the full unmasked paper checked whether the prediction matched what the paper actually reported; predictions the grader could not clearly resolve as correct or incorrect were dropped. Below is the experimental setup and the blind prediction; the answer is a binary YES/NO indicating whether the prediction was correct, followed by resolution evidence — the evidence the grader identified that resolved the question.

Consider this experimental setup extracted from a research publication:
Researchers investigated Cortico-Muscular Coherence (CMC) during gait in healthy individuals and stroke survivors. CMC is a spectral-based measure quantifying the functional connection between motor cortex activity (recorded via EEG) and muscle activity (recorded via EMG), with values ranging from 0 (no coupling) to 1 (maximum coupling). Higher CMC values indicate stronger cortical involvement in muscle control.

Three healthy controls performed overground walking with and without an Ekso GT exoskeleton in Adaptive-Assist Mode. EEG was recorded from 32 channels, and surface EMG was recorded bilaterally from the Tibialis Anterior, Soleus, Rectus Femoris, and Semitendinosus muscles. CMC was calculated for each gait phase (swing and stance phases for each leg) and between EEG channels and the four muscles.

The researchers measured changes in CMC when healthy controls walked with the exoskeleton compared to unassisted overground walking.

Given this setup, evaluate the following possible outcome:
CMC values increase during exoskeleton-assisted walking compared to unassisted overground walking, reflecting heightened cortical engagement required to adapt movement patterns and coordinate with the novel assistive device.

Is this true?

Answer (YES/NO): NO